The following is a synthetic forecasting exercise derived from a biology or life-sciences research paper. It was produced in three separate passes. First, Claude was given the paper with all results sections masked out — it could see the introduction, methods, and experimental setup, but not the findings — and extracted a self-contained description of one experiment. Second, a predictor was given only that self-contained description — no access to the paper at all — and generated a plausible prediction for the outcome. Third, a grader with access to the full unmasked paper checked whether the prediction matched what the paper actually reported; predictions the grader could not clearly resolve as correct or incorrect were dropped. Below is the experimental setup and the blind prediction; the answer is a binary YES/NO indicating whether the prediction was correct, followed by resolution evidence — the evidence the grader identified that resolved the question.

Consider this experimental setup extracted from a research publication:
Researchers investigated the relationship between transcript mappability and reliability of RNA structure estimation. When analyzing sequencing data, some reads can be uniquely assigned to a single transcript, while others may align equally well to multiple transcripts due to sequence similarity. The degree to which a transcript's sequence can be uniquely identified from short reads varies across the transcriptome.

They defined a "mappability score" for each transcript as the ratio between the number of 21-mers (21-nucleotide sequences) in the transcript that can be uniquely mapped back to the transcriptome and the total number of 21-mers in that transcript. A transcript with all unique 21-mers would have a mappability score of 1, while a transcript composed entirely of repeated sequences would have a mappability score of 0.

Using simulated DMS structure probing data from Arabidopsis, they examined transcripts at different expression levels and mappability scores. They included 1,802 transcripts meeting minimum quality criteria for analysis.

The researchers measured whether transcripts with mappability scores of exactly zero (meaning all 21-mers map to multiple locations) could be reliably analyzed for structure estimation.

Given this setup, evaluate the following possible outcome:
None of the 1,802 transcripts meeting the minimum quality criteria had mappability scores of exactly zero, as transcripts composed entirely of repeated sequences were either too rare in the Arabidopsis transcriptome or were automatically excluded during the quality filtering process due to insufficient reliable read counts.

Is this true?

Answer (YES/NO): YES